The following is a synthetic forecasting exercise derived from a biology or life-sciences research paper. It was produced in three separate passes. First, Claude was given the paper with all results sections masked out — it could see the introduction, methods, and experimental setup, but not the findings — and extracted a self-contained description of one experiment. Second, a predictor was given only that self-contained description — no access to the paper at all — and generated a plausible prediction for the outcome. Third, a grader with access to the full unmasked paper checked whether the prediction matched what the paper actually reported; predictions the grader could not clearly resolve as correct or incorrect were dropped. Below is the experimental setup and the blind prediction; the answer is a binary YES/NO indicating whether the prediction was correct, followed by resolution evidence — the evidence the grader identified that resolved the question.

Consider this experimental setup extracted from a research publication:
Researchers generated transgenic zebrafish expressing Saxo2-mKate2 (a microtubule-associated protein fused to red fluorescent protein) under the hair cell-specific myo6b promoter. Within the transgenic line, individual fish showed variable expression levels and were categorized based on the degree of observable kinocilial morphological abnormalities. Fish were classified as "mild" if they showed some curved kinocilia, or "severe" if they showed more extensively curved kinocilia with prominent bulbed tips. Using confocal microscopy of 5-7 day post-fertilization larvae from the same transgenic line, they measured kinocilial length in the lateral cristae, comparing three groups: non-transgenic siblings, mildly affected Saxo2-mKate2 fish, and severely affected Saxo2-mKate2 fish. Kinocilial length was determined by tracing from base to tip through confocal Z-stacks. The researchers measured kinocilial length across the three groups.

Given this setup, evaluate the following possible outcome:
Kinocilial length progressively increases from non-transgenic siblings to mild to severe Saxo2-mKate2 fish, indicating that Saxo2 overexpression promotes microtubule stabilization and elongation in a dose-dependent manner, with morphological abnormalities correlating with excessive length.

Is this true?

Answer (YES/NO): NO